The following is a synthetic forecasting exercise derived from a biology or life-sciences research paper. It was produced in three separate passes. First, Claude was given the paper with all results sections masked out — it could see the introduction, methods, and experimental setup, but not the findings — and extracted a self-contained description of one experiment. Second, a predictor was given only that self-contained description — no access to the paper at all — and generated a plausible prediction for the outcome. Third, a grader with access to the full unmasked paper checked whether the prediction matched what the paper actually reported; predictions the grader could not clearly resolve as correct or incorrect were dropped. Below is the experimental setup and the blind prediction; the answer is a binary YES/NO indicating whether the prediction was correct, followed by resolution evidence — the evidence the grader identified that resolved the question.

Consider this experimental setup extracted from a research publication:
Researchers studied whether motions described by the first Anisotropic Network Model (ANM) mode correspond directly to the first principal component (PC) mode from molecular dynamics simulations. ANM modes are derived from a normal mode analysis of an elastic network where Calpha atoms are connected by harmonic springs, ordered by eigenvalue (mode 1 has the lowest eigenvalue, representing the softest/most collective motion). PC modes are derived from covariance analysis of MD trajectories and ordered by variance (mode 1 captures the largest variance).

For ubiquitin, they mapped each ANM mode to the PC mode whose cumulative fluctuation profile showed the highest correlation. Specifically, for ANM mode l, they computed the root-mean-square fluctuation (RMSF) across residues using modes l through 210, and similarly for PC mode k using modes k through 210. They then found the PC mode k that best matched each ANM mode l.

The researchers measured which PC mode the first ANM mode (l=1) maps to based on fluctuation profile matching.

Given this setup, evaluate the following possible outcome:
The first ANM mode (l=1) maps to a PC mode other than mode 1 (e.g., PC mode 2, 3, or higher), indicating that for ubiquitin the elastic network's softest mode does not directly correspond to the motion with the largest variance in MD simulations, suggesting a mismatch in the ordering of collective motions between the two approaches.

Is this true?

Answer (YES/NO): YES